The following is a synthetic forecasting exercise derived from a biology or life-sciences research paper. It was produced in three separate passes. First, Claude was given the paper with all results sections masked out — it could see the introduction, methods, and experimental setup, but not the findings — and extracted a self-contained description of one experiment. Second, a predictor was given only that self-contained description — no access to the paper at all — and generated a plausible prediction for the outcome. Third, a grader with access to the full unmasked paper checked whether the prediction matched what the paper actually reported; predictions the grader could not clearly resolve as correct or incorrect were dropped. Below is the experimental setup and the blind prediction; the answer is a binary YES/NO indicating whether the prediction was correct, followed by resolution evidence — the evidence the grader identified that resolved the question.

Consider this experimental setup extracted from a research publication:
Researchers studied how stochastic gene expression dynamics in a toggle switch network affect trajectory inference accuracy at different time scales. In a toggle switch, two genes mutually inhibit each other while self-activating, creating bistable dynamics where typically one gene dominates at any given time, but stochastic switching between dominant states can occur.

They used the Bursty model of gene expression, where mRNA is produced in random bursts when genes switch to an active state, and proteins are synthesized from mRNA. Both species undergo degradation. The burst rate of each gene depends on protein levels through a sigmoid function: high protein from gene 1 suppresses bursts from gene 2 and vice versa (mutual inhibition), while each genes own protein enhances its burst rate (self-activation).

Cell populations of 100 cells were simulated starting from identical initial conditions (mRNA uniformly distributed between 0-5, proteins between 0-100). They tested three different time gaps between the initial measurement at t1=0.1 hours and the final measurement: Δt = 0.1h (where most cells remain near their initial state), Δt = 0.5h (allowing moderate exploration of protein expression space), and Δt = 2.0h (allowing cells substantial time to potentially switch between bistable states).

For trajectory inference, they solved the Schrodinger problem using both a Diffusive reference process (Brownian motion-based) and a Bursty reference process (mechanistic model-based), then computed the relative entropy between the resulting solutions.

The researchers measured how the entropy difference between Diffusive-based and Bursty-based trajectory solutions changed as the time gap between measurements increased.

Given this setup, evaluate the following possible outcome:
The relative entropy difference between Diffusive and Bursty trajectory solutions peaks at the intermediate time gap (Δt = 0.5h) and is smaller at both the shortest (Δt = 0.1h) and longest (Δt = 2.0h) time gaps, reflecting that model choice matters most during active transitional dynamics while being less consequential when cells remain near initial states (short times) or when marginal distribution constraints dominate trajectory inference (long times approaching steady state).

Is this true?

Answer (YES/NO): NO